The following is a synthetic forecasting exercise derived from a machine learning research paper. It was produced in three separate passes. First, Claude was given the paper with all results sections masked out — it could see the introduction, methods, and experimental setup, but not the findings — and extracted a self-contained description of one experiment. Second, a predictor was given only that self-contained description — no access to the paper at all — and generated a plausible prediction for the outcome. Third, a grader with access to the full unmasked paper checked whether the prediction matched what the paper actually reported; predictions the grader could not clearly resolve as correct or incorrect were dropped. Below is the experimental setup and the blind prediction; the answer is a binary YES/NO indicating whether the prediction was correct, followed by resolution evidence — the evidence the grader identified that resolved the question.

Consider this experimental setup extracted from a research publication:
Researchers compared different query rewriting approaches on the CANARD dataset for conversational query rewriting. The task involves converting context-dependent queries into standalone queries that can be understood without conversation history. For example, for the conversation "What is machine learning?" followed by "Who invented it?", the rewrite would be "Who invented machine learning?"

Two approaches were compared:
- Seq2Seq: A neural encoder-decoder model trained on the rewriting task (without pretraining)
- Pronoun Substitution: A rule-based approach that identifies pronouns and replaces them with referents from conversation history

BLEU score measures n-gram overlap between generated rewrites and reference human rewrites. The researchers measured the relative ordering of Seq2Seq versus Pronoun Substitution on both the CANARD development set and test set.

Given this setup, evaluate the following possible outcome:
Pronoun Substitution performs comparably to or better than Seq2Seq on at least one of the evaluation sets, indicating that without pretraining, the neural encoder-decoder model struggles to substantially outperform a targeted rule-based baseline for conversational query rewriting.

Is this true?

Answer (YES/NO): NO